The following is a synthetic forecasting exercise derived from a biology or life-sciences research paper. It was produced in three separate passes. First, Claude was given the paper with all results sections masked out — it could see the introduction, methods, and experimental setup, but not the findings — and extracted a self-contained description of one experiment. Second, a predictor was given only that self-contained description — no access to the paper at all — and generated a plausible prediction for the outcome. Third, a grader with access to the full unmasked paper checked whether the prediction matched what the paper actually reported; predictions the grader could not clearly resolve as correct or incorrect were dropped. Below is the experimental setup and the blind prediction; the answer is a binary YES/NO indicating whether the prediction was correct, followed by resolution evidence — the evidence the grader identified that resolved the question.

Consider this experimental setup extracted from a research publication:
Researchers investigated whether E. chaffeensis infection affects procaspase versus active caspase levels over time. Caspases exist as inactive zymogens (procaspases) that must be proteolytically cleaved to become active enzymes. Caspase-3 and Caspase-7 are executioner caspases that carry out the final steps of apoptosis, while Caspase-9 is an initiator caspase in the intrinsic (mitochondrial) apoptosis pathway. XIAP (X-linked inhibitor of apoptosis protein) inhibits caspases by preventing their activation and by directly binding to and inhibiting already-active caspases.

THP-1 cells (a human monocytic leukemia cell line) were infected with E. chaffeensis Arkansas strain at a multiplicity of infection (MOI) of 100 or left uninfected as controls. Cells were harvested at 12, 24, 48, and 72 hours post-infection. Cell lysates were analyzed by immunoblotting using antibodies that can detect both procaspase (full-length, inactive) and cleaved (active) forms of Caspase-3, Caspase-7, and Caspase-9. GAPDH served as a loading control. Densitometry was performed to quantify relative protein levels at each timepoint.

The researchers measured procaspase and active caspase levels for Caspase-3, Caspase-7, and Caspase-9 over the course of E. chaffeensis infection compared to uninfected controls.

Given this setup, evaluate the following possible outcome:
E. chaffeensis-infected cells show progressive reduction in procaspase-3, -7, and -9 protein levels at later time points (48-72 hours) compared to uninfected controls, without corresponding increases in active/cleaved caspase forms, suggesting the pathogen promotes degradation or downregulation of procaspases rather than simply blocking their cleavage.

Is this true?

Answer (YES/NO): NO